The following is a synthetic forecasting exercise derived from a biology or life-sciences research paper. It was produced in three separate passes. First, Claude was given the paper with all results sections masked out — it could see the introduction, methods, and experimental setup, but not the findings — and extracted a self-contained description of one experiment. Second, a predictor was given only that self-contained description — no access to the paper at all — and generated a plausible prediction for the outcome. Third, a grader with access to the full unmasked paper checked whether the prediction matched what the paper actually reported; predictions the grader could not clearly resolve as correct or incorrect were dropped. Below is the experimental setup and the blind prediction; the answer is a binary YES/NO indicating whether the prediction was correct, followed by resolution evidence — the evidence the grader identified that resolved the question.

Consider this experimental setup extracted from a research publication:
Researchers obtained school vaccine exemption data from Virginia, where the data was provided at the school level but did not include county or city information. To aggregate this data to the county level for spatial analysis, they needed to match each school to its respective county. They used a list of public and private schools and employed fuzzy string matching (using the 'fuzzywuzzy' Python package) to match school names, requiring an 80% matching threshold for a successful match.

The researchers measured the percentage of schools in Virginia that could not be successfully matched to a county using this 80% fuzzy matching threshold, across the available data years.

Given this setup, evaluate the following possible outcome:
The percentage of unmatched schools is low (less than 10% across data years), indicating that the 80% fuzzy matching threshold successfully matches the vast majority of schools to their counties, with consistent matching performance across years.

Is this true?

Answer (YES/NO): YES